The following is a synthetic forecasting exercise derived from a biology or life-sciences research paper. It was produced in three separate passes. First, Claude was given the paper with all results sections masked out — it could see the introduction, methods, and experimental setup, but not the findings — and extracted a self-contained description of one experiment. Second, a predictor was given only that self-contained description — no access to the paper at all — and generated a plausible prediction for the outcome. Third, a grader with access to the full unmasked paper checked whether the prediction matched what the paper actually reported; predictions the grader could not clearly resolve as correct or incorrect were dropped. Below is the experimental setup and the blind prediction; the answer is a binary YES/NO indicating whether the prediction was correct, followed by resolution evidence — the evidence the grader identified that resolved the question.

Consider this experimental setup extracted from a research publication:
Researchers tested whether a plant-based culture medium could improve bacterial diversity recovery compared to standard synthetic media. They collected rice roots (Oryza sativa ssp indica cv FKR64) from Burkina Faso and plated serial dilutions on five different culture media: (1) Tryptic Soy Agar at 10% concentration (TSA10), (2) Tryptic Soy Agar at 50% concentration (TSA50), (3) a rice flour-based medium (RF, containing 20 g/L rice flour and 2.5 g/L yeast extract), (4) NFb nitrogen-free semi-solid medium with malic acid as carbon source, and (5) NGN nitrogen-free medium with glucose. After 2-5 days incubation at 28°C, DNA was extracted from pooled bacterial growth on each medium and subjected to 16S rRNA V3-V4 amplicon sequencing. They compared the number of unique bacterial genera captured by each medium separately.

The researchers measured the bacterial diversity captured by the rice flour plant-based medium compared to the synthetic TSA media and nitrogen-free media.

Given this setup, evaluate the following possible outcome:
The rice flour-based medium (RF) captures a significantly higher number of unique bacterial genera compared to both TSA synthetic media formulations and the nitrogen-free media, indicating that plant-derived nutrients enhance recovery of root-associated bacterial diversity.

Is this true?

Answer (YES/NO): NO